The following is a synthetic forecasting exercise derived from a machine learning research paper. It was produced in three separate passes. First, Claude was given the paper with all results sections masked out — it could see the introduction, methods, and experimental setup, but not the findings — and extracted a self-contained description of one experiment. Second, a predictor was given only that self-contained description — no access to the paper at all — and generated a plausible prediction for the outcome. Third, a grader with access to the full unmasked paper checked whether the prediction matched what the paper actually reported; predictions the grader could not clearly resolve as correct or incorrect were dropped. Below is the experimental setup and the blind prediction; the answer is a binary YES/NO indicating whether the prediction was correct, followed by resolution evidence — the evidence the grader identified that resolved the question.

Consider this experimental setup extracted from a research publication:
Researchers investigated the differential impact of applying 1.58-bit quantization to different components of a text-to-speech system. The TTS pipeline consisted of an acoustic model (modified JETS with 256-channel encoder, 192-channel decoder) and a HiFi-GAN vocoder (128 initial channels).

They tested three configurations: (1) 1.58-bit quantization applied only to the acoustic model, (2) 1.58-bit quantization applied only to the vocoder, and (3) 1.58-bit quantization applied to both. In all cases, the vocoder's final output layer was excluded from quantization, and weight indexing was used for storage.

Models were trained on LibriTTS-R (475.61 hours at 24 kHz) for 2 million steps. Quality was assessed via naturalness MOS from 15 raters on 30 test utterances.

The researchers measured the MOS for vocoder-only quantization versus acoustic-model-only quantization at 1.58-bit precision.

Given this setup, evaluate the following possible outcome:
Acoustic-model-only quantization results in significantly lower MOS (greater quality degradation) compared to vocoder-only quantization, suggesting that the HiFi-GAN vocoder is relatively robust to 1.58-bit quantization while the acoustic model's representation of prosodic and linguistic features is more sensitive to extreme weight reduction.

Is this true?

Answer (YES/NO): NO